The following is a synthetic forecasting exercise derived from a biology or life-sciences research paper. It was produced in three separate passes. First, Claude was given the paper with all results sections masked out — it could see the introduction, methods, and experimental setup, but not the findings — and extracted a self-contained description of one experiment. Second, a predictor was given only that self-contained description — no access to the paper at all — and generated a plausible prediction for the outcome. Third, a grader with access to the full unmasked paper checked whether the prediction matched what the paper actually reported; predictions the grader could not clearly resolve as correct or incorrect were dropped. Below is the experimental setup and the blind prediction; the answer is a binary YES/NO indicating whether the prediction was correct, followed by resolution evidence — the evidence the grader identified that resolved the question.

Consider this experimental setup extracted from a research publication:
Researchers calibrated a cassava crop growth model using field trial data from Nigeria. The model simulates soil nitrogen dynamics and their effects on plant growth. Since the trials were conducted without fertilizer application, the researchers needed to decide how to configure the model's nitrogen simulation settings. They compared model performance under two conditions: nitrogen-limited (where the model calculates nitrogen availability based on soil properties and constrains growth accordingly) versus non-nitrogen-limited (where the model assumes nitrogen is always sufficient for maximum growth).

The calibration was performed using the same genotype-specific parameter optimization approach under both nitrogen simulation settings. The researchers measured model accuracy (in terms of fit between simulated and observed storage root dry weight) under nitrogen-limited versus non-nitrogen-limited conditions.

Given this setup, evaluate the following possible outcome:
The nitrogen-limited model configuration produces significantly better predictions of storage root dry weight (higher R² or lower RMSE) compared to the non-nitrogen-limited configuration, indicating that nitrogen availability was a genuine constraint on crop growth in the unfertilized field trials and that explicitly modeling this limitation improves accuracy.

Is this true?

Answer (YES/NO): NO